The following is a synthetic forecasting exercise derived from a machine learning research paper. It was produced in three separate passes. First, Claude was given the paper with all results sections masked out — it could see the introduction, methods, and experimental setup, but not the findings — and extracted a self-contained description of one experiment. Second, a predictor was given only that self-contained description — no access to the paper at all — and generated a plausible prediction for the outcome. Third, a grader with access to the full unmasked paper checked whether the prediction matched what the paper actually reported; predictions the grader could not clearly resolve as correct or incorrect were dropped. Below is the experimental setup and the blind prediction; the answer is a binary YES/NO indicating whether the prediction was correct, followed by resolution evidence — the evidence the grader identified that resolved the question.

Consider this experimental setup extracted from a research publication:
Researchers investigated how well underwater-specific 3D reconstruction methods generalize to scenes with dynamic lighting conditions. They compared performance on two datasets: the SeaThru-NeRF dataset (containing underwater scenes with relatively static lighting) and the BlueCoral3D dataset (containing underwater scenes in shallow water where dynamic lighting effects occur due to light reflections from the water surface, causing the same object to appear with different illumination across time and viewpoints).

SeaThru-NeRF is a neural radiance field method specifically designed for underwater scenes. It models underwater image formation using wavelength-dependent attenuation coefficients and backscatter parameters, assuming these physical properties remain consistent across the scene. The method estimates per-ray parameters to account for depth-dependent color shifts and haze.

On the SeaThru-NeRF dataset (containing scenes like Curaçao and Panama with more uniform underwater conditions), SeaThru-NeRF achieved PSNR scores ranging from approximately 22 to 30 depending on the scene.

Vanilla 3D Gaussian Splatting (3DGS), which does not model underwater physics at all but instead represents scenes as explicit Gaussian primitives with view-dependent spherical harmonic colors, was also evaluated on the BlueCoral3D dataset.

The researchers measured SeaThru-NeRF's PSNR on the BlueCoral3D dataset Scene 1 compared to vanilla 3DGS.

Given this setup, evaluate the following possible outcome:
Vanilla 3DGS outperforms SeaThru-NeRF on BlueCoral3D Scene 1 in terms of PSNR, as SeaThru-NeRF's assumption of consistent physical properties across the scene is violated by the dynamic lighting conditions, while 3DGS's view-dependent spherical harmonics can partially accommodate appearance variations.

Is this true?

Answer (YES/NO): YES